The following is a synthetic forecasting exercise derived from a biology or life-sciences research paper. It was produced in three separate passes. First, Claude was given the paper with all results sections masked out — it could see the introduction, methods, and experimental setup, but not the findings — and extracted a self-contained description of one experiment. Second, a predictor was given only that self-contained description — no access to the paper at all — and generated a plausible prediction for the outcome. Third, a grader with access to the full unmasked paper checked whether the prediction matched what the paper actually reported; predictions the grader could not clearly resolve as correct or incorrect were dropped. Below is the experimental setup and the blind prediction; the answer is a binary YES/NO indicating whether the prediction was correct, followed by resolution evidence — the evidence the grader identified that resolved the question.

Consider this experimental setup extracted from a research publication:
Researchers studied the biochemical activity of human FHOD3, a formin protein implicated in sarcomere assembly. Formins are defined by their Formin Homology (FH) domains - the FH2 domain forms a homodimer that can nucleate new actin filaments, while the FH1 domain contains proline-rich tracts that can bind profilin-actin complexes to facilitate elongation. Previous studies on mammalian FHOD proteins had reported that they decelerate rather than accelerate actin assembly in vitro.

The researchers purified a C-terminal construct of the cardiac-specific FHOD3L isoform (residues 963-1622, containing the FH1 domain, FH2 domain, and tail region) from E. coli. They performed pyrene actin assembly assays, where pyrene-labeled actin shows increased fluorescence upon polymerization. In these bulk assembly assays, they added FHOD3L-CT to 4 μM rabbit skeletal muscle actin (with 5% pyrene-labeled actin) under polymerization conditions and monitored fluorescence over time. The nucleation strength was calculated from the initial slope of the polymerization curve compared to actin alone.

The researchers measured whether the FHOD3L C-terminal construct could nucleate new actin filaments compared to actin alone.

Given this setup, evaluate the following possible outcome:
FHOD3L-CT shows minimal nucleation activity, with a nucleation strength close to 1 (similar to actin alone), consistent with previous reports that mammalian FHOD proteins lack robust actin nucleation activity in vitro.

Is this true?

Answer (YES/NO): NO